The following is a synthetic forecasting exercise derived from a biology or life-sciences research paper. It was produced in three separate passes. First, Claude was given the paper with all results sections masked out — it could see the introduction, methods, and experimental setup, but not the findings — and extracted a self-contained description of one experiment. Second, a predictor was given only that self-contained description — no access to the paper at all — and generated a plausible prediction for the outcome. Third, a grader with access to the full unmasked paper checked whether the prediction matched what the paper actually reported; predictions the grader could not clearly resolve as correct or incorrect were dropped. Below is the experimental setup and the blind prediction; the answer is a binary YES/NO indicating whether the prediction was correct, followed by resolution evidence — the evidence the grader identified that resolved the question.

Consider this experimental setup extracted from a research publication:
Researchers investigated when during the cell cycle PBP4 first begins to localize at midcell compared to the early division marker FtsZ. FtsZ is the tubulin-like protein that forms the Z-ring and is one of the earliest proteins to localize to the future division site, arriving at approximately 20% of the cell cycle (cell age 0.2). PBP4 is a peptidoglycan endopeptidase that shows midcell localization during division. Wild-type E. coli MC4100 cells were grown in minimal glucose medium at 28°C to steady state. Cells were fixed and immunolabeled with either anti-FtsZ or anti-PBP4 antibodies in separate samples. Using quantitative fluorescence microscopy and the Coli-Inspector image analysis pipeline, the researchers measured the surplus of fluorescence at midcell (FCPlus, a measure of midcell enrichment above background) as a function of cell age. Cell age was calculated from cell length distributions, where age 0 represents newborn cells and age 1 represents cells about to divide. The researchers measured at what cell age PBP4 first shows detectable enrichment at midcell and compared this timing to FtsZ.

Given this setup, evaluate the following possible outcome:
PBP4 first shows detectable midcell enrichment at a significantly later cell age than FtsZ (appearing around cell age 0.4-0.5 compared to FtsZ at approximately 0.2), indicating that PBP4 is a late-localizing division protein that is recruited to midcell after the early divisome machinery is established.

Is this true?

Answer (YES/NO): NO